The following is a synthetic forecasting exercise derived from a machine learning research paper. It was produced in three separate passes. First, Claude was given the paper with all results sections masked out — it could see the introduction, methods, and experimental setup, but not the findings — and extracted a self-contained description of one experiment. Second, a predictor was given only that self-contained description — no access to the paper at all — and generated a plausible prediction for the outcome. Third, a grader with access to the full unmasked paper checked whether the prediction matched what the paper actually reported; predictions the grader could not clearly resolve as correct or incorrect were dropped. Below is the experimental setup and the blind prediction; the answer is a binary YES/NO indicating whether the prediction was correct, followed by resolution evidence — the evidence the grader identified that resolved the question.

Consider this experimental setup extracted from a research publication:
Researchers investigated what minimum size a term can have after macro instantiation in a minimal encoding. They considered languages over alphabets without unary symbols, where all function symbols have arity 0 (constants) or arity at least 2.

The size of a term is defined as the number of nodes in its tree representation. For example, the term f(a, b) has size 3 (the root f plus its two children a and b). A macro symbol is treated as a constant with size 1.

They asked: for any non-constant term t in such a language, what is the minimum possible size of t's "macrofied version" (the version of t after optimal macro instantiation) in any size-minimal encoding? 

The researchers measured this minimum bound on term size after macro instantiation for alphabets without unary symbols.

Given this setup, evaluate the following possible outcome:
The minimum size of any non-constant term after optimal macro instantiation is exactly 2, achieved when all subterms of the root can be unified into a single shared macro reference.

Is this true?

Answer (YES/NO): NO